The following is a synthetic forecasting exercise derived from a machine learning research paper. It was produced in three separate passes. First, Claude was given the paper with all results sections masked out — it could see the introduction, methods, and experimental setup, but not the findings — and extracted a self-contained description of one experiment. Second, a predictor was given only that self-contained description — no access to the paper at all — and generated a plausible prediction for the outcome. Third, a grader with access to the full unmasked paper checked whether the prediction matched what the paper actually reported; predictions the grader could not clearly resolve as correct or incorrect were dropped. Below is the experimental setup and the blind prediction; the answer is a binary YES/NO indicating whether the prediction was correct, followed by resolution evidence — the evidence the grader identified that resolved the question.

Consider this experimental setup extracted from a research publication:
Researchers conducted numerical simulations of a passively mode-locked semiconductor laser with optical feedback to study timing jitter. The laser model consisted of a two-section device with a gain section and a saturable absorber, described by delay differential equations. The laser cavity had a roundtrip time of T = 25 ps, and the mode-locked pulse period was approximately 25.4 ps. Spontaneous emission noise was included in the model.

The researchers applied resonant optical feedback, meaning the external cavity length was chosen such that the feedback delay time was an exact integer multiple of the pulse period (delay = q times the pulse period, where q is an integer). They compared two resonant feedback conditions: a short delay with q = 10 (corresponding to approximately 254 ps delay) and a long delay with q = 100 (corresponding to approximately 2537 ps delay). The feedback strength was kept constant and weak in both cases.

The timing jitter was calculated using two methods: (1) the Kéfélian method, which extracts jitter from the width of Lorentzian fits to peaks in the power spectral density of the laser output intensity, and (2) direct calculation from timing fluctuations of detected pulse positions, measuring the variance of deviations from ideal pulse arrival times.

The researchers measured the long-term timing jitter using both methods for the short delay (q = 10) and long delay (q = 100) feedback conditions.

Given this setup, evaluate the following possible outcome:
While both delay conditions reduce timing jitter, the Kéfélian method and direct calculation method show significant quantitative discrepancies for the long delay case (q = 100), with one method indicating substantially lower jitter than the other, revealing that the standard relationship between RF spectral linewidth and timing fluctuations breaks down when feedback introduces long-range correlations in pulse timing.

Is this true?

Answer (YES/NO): YES